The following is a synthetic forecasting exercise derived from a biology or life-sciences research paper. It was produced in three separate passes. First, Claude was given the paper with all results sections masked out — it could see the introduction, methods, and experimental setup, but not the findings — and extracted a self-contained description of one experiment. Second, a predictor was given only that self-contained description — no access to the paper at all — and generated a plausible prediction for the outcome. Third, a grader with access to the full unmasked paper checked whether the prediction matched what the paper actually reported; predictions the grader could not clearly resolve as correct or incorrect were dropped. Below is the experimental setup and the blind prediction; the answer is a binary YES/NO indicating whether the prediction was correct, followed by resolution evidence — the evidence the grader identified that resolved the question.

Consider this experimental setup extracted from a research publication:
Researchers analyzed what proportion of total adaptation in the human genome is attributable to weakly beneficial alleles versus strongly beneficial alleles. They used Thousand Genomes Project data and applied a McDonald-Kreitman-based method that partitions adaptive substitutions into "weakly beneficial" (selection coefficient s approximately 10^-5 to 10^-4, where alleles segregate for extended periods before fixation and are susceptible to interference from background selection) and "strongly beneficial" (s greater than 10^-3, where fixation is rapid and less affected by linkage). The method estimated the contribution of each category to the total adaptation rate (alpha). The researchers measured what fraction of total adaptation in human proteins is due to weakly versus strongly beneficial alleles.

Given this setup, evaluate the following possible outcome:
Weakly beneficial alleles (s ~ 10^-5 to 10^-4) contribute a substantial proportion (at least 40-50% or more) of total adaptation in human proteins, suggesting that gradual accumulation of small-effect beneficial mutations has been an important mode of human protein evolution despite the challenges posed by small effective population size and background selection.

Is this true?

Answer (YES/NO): YES